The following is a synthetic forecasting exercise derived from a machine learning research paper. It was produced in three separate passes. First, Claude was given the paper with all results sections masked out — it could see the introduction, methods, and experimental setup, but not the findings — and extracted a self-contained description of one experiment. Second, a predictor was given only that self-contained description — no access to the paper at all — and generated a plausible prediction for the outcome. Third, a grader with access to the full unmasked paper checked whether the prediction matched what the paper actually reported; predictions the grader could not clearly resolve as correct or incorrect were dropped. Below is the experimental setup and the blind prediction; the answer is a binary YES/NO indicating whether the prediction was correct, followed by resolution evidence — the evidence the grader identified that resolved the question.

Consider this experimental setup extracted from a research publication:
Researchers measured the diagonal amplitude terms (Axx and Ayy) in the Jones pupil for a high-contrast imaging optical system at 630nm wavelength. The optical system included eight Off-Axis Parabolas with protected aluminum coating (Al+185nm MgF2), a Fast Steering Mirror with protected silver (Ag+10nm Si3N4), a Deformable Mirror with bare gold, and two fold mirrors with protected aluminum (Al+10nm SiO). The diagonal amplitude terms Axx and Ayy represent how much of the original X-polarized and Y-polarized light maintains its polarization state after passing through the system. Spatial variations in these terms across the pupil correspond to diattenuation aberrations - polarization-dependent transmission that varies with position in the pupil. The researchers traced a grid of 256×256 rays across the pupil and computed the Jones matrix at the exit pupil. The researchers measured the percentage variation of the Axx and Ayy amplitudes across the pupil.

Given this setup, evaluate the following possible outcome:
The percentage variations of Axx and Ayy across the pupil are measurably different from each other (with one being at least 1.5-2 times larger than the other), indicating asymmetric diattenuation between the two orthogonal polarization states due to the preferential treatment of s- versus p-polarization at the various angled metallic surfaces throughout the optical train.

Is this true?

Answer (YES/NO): YES